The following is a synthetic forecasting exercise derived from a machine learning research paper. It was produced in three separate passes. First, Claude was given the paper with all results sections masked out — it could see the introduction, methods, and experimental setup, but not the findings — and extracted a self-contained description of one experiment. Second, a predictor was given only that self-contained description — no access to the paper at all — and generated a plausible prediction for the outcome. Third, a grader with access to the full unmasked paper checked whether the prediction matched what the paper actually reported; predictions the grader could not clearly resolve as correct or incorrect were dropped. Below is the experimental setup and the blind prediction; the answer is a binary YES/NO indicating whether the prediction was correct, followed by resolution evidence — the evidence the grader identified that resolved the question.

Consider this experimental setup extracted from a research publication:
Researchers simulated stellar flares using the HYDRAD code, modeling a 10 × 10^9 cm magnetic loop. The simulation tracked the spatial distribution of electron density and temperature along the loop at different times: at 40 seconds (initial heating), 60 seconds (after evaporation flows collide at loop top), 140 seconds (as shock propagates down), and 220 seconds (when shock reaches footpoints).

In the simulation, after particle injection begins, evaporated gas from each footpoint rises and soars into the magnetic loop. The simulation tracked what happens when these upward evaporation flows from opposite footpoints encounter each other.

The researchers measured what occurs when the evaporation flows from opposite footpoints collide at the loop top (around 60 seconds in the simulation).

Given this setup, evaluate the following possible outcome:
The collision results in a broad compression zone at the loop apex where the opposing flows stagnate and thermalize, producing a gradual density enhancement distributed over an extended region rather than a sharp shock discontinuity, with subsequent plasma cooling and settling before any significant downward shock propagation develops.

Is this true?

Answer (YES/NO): NO